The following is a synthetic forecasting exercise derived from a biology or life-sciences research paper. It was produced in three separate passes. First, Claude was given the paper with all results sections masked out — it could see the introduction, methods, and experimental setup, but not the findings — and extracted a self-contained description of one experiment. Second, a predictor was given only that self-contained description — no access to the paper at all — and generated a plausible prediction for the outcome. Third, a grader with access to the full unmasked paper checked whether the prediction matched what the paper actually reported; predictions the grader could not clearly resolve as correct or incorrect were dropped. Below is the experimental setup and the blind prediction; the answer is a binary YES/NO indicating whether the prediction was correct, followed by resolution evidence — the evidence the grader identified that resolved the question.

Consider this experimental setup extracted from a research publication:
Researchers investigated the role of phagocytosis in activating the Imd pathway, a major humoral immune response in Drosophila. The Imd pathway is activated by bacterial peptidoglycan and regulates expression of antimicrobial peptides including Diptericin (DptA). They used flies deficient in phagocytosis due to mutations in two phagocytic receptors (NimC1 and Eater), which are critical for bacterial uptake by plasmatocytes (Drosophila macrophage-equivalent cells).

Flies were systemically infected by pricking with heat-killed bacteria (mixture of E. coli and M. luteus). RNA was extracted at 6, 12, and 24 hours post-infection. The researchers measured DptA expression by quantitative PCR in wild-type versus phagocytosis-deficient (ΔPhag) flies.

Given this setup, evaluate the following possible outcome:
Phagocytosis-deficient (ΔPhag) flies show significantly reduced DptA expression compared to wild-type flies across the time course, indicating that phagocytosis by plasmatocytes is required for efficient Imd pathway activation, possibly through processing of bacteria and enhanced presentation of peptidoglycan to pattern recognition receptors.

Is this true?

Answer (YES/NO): NO